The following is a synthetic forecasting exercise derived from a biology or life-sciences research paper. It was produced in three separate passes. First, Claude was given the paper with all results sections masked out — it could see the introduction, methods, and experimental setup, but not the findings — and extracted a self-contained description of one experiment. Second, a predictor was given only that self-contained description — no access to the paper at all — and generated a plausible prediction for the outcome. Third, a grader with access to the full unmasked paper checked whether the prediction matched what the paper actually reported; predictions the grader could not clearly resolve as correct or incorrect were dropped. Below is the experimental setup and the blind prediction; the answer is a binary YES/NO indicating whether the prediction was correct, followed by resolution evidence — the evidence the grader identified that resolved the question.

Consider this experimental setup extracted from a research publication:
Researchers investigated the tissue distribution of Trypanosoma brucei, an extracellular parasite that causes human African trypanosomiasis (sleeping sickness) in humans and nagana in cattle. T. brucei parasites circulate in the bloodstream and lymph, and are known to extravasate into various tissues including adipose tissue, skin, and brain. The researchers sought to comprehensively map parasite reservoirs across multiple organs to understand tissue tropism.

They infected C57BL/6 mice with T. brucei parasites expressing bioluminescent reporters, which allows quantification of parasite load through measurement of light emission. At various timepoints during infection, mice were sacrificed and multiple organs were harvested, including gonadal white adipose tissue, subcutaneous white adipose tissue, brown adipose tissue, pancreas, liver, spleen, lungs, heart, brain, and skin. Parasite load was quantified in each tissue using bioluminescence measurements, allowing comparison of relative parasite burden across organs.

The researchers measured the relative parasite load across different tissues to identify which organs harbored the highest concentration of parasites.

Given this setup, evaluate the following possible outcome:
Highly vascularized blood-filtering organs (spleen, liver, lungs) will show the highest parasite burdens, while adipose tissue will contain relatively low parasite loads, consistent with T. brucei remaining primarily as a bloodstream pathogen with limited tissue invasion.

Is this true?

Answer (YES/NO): NO